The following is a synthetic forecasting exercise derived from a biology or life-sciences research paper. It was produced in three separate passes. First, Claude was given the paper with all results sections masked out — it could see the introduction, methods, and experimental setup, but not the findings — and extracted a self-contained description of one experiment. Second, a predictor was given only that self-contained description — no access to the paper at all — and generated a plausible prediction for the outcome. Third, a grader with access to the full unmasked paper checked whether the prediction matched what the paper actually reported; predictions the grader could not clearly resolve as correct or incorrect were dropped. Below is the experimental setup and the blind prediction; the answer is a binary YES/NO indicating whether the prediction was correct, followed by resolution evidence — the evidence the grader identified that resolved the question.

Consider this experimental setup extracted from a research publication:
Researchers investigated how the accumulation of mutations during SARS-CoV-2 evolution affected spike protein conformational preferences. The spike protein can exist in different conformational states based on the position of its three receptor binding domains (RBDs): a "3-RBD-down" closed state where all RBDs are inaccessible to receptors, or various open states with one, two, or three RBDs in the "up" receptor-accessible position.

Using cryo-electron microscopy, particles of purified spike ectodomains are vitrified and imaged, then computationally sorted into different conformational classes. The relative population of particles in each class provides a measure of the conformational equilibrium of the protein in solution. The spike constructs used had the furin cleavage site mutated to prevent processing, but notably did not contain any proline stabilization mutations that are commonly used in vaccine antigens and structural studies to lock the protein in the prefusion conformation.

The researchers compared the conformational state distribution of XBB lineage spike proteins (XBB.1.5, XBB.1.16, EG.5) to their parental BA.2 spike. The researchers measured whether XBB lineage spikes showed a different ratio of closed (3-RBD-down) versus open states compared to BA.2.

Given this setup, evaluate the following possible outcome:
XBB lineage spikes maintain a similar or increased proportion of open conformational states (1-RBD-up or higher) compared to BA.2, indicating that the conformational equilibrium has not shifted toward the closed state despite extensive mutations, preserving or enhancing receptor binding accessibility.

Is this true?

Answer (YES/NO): NO